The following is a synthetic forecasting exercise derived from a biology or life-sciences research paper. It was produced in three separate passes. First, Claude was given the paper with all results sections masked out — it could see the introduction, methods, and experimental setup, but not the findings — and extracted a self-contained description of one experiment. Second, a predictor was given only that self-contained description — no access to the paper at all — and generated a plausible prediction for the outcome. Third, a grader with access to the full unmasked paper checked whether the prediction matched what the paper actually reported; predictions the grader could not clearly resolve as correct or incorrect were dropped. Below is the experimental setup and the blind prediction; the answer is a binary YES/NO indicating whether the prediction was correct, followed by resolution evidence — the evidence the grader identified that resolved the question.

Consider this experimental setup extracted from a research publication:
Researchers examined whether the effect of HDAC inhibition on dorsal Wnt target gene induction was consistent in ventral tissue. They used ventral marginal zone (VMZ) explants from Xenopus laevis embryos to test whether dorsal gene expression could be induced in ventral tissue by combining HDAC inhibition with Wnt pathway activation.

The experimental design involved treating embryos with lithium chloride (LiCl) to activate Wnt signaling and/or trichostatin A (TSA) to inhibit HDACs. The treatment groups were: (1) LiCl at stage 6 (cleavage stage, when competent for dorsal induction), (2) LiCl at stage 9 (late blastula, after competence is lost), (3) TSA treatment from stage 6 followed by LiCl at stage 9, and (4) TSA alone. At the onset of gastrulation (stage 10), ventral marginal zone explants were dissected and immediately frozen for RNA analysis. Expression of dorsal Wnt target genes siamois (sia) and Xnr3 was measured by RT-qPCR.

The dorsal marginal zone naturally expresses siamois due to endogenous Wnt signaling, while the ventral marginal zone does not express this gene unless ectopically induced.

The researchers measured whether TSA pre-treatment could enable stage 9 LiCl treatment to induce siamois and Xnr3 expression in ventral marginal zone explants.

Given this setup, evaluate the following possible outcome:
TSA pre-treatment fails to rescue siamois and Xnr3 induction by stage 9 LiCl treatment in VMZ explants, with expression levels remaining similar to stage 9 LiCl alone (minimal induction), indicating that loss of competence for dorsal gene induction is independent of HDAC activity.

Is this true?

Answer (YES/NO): NO